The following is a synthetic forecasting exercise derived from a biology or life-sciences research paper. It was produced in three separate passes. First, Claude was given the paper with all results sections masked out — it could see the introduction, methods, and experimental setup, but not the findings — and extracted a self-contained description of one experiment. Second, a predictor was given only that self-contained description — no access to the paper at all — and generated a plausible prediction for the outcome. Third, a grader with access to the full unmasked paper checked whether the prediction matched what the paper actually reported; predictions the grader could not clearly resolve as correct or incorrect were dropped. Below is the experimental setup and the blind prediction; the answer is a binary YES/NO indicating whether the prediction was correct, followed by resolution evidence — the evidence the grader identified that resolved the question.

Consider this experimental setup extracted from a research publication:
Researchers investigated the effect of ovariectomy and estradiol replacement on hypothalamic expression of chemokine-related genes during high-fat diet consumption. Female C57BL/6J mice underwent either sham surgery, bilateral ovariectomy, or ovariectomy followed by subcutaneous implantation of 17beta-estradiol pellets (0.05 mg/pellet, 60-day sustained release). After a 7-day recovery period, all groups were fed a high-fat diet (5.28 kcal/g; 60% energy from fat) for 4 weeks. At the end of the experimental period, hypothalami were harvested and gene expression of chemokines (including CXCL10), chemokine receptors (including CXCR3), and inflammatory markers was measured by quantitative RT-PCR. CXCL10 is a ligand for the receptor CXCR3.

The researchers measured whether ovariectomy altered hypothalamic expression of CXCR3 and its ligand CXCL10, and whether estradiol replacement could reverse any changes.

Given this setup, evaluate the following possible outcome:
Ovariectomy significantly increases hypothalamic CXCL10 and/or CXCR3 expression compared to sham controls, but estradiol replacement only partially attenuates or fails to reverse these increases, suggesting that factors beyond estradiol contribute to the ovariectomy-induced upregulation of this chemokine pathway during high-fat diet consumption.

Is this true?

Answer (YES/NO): NO